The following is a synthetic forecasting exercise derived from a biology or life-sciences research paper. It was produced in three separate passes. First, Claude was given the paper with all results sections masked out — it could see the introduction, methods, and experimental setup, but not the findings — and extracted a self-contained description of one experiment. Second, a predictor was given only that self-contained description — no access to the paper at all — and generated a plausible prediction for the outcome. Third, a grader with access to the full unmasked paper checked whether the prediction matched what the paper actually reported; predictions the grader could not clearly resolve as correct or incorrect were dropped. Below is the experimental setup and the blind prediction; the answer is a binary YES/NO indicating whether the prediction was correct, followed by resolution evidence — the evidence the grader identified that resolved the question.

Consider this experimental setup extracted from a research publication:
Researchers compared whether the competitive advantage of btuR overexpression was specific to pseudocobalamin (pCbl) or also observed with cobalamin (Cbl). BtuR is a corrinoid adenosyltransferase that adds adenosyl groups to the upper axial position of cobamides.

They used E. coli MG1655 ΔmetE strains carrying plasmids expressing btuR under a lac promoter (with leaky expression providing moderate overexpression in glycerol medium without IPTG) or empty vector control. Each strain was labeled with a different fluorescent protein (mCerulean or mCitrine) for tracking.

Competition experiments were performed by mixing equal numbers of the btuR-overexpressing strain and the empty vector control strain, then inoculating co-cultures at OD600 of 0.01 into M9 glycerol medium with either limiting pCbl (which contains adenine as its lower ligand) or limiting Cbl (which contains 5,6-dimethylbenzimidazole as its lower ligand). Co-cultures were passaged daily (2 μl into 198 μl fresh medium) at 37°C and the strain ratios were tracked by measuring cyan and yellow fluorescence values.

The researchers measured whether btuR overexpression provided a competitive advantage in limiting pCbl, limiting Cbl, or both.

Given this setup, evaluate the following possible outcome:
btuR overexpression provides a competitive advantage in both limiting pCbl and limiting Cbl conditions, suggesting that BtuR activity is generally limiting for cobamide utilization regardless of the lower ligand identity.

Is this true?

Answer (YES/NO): NO